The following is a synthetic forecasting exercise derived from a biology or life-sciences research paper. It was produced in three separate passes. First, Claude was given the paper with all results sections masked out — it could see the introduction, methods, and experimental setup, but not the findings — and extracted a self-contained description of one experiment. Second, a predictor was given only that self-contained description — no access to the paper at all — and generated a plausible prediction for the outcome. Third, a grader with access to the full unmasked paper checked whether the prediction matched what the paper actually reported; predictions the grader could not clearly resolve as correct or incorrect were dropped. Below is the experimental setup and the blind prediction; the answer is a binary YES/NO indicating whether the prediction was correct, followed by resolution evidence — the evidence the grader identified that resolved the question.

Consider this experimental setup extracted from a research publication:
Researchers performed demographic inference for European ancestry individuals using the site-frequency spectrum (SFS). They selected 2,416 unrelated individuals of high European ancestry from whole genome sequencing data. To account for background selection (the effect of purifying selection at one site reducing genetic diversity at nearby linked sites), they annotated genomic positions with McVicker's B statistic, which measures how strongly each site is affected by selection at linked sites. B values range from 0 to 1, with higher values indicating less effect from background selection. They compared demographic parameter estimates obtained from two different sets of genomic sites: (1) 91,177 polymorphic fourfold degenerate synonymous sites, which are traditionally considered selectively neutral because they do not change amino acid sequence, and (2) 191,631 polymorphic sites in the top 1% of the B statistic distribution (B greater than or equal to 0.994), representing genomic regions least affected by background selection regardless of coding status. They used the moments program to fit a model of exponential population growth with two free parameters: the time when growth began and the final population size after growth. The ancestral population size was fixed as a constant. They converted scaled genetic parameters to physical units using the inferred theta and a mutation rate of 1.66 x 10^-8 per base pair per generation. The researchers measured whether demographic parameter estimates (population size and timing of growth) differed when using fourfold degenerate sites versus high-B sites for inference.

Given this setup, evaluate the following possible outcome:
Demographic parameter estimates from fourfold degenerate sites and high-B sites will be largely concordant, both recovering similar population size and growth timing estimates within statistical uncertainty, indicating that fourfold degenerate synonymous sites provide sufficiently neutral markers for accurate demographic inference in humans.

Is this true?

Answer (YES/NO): NO